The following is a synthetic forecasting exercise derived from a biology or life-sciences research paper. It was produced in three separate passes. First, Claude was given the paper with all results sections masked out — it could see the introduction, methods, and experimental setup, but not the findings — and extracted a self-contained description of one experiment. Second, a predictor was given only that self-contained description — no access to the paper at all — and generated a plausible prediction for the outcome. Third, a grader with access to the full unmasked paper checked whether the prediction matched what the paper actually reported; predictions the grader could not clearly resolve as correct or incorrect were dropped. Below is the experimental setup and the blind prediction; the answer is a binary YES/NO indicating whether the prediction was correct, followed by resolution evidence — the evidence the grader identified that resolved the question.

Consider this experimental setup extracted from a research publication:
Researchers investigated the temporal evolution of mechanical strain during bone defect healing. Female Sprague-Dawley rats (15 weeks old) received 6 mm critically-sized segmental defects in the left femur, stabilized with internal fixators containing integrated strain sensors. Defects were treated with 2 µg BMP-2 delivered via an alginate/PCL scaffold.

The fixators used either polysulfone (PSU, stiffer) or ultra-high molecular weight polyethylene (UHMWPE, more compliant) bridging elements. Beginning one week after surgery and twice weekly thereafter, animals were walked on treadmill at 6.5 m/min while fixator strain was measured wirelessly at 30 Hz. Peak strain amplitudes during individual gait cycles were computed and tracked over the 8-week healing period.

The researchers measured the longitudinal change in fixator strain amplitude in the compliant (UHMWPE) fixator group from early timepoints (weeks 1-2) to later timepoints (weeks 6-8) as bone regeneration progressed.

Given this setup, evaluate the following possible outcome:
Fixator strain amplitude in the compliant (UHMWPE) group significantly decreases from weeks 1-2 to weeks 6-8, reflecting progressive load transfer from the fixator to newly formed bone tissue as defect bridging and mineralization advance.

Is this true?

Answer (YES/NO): YES